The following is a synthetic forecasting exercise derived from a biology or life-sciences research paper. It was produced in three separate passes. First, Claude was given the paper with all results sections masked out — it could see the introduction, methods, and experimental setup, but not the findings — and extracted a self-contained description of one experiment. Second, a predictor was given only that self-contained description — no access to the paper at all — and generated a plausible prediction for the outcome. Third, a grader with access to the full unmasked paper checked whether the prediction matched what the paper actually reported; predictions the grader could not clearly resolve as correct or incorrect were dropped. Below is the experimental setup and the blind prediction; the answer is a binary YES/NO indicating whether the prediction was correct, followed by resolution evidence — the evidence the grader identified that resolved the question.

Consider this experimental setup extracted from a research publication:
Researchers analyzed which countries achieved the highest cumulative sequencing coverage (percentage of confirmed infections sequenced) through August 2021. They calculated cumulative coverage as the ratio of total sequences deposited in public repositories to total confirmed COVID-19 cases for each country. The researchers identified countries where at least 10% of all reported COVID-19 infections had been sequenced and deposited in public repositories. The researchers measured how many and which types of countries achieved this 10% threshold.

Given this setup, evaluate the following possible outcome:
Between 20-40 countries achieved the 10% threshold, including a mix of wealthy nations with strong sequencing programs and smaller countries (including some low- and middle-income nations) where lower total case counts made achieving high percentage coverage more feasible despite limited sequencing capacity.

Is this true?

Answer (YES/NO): NO